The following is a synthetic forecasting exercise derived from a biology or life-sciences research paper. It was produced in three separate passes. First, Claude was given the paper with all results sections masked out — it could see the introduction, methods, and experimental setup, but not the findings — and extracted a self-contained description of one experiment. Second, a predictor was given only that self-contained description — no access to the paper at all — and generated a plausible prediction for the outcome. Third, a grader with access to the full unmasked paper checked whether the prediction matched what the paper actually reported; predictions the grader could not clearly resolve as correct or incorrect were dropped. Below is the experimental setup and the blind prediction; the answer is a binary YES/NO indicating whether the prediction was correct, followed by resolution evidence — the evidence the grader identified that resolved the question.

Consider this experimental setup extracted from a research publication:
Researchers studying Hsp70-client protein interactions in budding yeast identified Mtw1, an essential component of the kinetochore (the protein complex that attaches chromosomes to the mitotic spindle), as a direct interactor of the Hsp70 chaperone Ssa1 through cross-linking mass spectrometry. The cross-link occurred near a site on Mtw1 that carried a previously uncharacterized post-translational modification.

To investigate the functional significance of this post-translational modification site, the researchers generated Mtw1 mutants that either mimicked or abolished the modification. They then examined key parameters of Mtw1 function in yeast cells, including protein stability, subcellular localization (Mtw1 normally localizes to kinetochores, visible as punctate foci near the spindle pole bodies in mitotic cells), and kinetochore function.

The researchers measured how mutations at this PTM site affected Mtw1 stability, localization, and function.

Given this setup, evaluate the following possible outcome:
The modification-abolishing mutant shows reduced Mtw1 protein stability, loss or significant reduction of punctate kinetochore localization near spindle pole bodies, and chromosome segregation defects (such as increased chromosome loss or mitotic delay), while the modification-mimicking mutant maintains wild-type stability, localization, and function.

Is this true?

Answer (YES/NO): NO